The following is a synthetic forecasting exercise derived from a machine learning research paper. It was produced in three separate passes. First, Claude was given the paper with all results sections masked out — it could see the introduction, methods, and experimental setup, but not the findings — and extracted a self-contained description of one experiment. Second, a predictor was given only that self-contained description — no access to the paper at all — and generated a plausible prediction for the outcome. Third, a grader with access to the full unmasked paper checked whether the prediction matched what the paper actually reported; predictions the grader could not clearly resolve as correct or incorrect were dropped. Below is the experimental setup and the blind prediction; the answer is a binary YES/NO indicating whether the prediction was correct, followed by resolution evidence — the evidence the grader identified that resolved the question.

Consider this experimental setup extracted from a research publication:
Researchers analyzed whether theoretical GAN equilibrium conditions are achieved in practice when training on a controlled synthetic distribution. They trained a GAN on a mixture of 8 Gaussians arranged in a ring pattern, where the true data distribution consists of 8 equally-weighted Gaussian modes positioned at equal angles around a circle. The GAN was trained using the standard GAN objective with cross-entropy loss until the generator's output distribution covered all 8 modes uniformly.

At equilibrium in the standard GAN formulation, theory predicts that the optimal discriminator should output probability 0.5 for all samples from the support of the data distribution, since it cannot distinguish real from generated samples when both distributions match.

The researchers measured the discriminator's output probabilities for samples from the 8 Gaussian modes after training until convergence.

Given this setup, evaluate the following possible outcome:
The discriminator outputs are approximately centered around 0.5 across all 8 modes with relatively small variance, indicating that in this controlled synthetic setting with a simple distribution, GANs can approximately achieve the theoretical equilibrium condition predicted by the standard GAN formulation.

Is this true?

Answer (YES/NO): YES